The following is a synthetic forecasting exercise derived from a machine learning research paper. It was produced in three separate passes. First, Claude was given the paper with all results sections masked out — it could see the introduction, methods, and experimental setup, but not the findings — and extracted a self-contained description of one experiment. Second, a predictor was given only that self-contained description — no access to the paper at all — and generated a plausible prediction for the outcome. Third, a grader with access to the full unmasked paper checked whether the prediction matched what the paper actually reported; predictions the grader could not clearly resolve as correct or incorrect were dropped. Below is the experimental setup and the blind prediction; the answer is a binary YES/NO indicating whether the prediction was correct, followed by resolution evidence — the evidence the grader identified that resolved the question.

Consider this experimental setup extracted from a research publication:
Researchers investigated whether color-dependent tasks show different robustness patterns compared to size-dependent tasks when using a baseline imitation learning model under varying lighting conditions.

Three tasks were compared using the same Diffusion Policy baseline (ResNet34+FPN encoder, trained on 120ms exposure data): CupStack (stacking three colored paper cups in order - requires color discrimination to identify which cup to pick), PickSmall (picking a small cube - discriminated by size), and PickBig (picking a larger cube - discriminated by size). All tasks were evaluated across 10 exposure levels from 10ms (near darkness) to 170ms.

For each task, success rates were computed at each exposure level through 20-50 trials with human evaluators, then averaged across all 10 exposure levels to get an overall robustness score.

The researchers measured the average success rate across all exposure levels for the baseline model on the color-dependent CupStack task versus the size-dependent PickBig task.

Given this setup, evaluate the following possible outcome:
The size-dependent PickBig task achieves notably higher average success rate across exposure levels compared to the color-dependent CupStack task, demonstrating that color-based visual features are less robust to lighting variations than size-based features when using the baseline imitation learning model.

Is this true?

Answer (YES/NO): YES